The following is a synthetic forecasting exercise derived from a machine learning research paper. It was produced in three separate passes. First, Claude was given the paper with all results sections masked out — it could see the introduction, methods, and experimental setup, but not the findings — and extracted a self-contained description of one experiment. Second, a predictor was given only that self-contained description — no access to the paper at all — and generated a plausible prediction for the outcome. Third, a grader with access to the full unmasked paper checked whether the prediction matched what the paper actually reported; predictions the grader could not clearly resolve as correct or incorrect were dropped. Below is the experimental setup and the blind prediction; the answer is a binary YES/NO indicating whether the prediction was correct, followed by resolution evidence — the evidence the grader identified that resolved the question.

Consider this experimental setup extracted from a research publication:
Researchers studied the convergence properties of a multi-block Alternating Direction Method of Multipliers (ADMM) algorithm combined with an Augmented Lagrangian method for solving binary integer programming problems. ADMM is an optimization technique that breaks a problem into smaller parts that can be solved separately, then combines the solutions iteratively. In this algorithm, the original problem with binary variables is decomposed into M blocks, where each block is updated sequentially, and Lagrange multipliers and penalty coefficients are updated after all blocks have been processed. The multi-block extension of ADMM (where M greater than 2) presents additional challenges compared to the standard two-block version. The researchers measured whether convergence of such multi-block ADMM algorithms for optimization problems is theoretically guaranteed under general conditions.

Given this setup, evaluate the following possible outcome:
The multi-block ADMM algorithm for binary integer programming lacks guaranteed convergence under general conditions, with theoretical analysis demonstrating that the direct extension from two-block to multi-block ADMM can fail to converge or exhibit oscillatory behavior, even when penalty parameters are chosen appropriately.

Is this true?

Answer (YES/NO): NO